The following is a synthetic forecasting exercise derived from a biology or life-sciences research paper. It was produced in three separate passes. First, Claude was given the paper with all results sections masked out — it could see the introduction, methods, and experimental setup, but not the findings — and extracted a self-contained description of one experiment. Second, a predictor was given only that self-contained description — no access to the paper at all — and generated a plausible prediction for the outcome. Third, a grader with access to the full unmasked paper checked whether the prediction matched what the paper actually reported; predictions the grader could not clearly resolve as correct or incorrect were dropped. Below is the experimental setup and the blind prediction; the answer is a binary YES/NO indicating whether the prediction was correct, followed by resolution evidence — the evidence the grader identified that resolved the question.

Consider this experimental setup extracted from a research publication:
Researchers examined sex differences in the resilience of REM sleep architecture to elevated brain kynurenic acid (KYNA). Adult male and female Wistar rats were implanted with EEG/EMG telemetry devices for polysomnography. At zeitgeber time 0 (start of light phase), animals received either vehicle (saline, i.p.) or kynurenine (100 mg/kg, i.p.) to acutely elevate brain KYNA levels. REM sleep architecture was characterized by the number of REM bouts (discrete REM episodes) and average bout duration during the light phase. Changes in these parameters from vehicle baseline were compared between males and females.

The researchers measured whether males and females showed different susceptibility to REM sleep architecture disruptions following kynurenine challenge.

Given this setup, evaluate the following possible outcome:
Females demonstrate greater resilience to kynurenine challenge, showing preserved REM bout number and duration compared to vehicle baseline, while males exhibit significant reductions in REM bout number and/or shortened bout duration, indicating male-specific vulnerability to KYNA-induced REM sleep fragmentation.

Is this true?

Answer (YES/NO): YES